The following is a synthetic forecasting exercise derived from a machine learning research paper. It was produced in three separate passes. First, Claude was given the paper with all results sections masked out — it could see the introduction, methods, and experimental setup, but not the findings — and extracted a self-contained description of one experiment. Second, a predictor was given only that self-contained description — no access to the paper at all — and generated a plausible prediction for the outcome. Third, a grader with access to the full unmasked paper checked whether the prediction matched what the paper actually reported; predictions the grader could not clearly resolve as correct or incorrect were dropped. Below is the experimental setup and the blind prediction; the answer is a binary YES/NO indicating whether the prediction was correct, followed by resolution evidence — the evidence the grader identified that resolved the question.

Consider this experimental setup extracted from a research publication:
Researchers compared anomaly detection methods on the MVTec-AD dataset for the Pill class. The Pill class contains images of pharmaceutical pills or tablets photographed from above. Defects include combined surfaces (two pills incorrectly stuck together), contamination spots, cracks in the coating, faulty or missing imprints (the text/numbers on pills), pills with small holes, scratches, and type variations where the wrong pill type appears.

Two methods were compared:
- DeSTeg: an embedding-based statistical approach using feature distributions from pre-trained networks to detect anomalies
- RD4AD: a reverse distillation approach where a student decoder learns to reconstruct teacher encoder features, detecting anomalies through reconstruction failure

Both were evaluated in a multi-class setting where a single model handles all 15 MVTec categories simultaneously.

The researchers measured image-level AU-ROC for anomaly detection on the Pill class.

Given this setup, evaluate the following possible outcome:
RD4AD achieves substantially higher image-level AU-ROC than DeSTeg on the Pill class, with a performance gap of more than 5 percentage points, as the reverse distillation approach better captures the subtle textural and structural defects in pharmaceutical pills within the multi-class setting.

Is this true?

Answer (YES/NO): YES